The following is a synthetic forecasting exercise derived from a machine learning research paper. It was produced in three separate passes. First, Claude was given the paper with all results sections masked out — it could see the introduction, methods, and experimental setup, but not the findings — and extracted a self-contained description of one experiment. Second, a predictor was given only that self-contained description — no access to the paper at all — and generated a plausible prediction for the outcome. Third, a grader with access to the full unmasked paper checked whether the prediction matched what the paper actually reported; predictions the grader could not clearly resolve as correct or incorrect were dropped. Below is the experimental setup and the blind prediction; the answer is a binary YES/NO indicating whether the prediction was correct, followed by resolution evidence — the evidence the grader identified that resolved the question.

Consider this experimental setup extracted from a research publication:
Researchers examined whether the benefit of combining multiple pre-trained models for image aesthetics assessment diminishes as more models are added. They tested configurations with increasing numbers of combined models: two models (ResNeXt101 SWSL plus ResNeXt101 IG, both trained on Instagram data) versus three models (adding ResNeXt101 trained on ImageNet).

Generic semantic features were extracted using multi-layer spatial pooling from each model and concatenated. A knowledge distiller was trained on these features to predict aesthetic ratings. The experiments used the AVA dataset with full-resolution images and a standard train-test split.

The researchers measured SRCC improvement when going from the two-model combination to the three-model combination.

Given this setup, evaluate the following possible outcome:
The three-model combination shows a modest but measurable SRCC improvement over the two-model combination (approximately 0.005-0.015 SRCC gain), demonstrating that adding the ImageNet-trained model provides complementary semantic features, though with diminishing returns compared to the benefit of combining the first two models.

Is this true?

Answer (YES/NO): NO